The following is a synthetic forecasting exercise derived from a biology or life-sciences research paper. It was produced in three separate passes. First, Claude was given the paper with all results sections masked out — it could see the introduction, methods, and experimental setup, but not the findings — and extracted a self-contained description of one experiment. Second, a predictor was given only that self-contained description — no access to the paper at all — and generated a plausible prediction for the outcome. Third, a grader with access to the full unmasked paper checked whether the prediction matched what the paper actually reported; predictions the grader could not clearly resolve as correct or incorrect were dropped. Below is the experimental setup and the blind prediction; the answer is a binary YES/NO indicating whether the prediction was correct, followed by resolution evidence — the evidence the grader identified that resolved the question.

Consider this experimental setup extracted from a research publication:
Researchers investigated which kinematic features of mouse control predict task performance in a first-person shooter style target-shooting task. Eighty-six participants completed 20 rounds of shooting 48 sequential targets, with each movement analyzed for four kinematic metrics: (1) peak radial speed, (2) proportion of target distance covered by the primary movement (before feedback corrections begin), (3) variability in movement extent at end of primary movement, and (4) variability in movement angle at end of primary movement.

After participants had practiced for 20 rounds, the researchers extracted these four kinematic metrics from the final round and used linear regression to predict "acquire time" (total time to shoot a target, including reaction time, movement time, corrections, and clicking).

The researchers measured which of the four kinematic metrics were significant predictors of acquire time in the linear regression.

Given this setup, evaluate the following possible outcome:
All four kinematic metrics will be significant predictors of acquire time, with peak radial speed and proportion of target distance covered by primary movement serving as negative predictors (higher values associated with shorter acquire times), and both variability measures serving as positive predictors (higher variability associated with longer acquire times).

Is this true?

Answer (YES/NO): NO